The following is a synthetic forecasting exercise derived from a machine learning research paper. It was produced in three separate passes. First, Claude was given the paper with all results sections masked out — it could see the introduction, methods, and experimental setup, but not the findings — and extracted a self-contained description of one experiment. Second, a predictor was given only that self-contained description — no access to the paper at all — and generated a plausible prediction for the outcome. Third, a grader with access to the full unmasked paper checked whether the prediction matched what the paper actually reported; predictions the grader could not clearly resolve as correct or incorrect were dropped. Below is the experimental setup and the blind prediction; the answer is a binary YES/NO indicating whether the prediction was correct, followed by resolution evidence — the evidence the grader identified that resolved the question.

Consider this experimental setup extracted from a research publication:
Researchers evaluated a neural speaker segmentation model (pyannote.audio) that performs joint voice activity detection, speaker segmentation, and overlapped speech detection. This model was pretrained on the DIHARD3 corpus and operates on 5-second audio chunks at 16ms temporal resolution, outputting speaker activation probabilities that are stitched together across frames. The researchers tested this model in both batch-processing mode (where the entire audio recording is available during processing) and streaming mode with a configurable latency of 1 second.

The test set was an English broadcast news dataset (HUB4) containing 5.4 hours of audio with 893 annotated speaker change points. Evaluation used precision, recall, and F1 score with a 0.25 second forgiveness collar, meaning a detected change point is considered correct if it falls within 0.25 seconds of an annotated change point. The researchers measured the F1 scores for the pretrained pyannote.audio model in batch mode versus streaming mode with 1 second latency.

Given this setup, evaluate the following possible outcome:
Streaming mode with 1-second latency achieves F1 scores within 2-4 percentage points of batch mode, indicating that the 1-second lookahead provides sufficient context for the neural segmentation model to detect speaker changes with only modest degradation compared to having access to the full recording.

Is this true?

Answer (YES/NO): NO